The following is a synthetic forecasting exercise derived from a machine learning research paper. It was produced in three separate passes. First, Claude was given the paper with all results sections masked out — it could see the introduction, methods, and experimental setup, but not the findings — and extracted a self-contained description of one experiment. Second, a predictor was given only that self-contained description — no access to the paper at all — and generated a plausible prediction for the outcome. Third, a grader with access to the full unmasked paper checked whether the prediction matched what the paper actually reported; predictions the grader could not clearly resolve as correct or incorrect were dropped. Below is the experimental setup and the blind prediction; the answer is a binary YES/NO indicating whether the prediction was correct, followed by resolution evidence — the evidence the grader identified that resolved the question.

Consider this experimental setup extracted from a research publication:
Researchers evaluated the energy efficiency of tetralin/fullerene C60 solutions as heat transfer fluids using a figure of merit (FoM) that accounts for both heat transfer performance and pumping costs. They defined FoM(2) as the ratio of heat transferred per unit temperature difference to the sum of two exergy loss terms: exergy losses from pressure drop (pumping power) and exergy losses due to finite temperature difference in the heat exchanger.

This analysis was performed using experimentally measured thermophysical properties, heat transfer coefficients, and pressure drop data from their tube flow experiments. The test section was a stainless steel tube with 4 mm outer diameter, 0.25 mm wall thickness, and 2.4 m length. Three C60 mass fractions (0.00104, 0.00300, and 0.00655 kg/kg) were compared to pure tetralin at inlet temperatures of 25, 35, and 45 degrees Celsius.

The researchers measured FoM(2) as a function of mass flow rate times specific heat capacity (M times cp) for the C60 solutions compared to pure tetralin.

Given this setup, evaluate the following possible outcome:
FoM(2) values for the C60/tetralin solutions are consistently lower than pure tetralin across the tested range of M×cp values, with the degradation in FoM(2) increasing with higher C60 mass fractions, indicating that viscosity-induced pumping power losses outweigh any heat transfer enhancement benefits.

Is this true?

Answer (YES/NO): NO